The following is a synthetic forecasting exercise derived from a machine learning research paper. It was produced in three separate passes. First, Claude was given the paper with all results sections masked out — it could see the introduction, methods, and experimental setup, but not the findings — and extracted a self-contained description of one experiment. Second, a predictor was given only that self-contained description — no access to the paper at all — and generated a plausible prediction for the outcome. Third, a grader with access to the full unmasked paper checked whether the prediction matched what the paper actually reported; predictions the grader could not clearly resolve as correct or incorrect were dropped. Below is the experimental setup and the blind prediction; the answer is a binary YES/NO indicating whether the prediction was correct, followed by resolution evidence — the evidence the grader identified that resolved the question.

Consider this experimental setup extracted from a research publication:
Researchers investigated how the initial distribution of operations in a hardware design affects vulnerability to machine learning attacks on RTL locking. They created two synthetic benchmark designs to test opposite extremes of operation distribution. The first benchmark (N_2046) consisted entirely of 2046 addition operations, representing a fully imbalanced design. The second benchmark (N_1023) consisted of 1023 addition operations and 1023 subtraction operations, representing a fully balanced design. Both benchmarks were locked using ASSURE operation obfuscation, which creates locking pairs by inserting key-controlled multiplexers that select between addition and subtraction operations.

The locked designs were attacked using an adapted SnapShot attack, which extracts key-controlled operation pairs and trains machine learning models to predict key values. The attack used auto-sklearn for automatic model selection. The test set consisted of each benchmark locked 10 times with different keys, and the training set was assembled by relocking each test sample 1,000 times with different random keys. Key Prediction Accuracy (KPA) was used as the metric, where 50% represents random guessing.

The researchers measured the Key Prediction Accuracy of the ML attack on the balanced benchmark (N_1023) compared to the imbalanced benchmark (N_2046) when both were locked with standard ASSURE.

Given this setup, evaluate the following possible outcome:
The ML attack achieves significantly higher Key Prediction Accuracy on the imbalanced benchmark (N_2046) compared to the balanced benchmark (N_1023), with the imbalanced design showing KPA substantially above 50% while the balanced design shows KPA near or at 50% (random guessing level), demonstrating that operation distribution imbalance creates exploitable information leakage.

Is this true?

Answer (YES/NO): YES